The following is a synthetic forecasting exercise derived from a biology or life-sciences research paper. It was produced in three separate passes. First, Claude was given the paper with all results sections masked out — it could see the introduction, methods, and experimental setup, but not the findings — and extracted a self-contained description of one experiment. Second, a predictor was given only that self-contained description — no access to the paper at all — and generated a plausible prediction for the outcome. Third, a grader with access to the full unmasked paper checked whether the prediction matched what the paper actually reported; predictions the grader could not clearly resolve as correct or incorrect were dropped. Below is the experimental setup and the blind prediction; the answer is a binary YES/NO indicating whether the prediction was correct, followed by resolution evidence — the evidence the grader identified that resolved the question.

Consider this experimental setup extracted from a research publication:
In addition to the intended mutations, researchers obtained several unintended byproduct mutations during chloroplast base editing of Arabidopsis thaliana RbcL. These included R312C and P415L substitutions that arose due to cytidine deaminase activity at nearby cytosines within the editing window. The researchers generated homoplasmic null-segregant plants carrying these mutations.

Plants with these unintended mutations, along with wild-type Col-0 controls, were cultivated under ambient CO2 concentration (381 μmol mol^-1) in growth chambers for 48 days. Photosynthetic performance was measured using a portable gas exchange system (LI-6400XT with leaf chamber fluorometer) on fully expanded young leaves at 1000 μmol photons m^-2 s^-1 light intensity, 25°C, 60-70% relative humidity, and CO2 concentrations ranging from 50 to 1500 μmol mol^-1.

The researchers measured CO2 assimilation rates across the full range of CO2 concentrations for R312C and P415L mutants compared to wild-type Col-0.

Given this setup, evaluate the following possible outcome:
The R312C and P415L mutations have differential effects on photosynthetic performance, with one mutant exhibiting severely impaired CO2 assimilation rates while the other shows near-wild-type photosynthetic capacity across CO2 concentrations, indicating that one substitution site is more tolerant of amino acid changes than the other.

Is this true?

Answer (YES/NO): NO